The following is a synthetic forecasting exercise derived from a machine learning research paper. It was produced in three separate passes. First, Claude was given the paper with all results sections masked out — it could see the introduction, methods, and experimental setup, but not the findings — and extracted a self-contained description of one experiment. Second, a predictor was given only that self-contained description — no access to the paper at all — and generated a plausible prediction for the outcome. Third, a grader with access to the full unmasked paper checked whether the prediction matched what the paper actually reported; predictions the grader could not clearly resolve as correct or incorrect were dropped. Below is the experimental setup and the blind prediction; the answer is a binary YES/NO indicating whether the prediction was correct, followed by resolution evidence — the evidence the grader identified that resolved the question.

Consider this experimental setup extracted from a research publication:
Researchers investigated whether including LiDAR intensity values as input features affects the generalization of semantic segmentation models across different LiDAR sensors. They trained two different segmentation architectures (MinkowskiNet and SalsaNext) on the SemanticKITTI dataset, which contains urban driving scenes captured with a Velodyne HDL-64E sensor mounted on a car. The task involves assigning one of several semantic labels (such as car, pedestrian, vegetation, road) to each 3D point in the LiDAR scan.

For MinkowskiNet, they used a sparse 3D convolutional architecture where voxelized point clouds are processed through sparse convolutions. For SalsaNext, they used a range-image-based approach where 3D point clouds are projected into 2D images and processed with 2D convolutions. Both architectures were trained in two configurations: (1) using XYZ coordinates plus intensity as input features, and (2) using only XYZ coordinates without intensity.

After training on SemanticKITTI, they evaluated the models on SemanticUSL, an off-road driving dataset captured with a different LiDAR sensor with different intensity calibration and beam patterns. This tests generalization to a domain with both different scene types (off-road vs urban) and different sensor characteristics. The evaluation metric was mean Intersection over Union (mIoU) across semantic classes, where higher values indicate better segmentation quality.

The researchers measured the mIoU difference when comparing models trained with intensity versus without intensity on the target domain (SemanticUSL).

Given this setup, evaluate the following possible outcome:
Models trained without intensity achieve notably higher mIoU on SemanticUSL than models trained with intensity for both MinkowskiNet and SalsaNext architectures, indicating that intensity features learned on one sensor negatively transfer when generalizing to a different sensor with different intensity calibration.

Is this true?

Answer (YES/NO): YES